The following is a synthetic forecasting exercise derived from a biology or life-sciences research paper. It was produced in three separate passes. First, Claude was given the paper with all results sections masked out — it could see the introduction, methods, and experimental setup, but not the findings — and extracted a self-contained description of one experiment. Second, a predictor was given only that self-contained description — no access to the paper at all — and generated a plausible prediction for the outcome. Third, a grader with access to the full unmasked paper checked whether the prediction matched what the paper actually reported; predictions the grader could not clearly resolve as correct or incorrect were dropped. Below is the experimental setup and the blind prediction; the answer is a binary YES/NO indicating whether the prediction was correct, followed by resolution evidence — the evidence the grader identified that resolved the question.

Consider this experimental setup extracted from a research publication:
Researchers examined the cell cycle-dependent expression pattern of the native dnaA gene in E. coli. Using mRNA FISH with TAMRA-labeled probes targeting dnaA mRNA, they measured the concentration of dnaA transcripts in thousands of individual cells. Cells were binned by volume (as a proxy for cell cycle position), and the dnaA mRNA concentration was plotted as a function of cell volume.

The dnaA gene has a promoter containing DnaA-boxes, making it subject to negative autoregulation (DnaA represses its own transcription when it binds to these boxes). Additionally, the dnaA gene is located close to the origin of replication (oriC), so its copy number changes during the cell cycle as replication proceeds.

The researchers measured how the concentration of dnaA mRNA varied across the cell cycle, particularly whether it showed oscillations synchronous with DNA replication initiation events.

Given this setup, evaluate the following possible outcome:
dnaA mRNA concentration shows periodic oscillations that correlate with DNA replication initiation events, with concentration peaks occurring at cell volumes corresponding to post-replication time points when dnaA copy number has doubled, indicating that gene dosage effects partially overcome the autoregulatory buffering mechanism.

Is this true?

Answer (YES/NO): NO